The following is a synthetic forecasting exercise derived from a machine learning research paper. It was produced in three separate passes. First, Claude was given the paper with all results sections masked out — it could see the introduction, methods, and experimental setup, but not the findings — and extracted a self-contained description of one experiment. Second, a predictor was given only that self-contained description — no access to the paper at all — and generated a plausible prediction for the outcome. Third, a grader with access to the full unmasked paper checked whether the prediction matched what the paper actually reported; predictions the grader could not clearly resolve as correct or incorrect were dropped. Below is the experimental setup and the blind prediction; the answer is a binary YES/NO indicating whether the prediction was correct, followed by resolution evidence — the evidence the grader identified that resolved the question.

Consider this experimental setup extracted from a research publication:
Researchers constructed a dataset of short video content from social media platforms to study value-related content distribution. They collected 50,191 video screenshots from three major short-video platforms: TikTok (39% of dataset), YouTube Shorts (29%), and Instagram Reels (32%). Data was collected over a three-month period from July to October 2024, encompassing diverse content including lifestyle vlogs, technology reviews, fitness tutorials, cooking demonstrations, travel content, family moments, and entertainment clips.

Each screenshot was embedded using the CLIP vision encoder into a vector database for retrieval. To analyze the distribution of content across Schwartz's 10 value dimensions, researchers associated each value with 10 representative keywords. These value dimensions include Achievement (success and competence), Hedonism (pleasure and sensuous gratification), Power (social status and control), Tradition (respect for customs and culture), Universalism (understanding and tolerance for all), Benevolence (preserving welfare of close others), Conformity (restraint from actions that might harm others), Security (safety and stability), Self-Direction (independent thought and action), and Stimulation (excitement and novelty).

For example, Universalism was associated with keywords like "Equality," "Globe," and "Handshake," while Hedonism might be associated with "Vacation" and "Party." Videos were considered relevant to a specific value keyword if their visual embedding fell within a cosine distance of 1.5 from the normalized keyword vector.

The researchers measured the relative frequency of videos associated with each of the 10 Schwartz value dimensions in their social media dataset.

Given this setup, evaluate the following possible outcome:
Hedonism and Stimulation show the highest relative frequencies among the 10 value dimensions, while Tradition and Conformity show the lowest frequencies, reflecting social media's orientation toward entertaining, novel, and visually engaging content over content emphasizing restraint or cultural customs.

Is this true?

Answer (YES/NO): NO